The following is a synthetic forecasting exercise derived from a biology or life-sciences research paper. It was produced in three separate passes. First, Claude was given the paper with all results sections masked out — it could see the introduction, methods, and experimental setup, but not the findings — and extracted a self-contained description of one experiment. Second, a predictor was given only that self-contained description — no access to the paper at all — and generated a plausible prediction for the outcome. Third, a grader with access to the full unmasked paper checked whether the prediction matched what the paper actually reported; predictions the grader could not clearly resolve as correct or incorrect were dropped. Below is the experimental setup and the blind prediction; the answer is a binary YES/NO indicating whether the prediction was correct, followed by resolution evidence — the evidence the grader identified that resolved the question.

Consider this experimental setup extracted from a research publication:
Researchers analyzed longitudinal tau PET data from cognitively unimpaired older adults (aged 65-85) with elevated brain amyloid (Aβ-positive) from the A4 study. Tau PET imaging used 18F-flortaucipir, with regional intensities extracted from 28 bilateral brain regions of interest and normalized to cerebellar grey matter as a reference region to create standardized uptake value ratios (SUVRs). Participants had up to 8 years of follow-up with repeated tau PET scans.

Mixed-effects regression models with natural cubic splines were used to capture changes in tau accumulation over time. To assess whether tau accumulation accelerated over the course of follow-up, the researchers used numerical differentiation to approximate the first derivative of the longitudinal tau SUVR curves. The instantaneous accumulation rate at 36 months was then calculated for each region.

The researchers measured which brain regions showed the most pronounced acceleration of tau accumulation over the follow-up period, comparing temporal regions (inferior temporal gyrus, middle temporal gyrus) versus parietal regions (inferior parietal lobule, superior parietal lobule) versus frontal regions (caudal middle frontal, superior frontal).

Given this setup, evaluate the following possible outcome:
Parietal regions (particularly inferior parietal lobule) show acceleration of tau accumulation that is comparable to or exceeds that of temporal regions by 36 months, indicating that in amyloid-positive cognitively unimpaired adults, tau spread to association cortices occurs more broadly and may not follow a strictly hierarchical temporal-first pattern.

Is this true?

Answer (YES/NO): YES